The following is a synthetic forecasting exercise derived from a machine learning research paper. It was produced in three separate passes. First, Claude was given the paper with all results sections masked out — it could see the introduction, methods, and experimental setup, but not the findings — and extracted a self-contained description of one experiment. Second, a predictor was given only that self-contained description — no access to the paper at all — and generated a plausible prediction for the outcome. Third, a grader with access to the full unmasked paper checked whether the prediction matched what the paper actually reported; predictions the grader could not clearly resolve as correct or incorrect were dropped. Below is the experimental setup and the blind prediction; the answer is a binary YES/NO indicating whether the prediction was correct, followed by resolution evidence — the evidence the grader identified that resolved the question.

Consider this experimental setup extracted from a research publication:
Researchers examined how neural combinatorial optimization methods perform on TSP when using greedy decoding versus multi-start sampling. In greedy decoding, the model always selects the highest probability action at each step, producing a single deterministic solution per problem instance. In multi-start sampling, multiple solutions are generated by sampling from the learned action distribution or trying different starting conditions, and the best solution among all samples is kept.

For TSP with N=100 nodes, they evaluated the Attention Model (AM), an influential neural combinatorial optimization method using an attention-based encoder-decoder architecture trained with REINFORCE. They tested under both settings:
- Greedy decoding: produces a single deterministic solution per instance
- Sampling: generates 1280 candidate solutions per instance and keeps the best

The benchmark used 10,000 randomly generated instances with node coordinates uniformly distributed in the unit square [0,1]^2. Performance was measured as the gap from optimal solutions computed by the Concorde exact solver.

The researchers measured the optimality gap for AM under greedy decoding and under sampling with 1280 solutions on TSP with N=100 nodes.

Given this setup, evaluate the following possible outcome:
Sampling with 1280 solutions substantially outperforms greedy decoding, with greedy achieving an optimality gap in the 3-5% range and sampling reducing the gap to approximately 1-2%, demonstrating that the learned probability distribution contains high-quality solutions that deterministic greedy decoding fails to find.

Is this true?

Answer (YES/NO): NO